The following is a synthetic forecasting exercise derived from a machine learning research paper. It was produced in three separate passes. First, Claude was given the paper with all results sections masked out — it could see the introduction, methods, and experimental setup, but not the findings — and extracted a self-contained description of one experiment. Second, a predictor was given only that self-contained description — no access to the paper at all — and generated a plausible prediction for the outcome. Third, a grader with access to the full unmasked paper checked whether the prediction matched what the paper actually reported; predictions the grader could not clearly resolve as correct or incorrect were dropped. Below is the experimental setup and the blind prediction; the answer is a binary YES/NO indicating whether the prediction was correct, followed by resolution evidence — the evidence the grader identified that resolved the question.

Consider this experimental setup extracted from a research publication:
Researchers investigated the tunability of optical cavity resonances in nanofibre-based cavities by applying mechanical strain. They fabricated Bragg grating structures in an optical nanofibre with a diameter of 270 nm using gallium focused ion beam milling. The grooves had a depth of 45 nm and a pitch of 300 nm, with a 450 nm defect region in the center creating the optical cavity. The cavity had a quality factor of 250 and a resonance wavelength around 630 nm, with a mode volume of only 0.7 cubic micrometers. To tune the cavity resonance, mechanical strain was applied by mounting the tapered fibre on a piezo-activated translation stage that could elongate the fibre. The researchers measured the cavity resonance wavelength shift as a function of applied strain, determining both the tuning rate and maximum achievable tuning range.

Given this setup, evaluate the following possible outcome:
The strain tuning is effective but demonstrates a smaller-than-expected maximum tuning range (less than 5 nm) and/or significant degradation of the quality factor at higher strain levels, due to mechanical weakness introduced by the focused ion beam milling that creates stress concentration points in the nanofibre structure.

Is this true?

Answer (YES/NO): NO